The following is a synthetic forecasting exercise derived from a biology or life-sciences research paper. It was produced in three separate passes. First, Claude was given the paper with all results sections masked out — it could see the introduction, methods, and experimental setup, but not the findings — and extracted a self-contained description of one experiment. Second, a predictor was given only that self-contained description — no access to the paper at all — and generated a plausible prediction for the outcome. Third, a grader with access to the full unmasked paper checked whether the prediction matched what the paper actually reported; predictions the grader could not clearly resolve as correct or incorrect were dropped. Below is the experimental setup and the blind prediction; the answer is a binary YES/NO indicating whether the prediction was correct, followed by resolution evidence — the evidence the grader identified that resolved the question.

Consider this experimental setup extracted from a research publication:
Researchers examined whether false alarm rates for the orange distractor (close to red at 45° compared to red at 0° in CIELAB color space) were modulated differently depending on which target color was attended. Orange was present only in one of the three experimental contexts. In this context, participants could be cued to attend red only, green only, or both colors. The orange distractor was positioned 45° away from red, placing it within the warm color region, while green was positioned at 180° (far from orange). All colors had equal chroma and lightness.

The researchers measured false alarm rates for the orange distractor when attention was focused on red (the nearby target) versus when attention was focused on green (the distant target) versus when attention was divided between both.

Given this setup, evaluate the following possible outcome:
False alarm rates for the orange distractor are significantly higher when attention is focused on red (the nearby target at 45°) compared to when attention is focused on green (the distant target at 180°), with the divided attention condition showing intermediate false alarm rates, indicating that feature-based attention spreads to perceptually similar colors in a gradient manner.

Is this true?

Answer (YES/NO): NO